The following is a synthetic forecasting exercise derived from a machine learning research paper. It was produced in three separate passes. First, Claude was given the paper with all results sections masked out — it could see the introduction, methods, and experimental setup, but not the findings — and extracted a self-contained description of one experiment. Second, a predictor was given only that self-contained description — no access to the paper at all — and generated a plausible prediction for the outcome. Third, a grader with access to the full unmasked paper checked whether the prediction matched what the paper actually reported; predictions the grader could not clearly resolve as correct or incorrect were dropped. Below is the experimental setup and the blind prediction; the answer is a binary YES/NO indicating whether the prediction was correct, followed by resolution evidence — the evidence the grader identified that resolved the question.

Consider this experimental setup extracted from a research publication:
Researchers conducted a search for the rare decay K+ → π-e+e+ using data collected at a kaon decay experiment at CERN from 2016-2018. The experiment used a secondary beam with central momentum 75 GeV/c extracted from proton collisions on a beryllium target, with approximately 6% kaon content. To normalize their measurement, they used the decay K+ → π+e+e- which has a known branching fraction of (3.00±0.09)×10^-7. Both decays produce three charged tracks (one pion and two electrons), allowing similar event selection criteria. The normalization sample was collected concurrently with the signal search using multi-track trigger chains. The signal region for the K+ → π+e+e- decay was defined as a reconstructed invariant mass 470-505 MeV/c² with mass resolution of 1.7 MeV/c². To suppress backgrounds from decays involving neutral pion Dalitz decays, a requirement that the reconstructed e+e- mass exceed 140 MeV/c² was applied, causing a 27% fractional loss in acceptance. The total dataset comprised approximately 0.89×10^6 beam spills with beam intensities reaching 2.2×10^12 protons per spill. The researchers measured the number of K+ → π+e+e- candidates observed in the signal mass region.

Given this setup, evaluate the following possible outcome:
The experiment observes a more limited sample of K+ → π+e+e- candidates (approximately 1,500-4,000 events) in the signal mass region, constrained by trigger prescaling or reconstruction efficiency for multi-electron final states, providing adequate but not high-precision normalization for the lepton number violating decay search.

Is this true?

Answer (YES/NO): NO